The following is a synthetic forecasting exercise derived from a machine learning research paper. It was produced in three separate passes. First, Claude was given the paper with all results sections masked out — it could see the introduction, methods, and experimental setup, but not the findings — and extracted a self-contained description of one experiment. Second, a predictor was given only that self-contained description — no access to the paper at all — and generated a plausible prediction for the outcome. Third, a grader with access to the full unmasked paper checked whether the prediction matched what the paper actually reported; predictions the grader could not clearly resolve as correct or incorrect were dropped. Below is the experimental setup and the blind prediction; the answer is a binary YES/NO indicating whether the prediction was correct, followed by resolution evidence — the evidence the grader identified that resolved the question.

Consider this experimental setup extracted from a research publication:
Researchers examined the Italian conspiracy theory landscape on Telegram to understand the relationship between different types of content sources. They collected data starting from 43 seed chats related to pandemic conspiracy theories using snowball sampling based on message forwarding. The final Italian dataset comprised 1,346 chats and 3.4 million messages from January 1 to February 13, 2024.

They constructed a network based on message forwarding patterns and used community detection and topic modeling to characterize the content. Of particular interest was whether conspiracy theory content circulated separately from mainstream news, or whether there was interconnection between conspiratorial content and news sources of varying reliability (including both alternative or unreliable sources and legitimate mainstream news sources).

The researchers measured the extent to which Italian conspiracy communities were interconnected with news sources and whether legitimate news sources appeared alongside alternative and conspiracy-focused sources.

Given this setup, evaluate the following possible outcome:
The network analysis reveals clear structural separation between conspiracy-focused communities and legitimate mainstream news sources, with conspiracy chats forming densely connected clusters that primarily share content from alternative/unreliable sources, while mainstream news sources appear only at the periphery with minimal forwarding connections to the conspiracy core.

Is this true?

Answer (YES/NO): NO